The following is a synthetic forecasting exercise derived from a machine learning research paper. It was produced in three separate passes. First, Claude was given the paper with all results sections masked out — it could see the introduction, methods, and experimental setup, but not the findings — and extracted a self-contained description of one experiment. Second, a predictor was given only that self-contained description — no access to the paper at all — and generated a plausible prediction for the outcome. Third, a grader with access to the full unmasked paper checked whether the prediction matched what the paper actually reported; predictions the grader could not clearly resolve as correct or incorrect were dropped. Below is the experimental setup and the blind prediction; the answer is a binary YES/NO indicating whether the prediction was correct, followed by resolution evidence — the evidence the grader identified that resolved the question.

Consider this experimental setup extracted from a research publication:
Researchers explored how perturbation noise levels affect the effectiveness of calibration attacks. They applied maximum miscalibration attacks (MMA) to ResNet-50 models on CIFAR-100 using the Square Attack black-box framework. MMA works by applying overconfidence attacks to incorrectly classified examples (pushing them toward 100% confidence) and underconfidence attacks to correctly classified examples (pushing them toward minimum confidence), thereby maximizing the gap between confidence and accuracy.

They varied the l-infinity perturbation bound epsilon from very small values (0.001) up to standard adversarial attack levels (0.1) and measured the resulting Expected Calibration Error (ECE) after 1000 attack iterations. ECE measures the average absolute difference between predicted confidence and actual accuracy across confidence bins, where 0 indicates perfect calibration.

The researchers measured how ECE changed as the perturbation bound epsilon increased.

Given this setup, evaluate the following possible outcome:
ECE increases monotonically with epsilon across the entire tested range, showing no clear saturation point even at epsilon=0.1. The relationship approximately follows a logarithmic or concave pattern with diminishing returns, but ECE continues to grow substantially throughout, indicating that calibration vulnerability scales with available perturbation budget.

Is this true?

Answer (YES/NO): NO